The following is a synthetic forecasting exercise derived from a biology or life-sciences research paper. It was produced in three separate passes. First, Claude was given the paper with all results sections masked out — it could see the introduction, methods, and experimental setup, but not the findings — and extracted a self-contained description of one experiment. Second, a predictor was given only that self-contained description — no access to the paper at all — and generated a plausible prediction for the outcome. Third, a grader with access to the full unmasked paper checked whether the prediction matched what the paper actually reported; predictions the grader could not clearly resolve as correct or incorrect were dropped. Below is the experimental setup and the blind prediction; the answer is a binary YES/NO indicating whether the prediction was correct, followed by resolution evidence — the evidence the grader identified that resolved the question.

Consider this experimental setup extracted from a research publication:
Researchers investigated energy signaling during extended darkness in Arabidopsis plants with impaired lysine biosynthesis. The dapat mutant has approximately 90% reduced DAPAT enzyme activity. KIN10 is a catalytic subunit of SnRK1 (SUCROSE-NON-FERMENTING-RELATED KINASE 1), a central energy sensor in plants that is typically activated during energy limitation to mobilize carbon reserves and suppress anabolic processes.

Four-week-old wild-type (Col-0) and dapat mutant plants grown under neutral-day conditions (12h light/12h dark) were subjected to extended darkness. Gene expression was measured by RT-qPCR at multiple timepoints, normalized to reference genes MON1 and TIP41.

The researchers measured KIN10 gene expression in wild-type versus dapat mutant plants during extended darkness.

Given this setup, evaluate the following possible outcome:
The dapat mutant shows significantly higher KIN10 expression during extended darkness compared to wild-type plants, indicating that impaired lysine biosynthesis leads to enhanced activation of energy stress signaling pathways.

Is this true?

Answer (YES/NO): NO